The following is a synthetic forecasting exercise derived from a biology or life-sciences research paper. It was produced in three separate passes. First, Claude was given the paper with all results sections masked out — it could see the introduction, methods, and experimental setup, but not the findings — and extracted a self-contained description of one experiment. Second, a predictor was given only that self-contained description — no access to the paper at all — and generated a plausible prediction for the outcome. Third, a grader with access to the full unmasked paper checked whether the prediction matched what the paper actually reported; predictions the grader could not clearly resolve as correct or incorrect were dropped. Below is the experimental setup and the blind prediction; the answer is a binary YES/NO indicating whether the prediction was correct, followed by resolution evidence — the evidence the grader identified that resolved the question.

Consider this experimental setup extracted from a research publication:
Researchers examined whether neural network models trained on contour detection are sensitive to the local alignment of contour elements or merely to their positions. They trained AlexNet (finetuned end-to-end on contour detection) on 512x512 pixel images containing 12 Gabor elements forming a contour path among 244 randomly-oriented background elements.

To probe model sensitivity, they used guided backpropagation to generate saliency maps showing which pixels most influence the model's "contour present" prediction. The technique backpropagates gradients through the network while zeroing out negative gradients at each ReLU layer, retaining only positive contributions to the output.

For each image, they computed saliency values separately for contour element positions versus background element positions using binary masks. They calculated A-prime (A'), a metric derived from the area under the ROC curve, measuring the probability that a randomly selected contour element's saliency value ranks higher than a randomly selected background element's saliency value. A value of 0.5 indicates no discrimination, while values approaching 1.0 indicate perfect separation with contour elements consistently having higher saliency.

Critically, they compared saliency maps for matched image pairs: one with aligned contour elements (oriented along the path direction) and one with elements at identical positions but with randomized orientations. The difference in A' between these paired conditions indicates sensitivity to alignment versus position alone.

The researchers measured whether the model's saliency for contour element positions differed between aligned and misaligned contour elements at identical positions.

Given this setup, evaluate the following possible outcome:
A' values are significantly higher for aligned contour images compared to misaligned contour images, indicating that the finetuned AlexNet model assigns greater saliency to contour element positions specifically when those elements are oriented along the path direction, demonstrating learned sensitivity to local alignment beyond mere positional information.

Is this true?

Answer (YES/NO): YES